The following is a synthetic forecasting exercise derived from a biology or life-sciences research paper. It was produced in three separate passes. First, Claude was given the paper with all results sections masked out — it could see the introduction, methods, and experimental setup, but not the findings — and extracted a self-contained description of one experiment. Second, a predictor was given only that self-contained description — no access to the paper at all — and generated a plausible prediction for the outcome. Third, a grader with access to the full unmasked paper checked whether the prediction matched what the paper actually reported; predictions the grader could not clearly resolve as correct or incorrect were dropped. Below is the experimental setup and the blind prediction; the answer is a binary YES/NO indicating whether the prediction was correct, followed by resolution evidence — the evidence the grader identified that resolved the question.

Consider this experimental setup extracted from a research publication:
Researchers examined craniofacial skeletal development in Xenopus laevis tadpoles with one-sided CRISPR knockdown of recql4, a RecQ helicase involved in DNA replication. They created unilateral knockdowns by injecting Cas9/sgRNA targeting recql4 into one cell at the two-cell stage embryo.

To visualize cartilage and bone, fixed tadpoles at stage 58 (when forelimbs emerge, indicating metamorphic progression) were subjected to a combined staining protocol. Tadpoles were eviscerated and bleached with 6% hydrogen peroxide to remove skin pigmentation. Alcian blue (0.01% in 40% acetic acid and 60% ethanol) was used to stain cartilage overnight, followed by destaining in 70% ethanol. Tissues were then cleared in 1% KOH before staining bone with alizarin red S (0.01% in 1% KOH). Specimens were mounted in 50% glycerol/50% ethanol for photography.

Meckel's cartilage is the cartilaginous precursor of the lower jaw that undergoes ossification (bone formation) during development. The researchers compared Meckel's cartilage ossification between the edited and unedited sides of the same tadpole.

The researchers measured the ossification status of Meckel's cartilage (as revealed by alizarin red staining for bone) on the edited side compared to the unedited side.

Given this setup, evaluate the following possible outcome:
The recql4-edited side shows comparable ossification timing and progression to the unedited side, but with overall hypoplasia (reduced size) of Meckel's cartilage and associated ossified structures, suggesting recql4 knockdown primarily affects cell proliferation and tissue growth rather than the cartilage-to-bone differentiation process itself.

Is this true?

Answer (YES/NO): NO